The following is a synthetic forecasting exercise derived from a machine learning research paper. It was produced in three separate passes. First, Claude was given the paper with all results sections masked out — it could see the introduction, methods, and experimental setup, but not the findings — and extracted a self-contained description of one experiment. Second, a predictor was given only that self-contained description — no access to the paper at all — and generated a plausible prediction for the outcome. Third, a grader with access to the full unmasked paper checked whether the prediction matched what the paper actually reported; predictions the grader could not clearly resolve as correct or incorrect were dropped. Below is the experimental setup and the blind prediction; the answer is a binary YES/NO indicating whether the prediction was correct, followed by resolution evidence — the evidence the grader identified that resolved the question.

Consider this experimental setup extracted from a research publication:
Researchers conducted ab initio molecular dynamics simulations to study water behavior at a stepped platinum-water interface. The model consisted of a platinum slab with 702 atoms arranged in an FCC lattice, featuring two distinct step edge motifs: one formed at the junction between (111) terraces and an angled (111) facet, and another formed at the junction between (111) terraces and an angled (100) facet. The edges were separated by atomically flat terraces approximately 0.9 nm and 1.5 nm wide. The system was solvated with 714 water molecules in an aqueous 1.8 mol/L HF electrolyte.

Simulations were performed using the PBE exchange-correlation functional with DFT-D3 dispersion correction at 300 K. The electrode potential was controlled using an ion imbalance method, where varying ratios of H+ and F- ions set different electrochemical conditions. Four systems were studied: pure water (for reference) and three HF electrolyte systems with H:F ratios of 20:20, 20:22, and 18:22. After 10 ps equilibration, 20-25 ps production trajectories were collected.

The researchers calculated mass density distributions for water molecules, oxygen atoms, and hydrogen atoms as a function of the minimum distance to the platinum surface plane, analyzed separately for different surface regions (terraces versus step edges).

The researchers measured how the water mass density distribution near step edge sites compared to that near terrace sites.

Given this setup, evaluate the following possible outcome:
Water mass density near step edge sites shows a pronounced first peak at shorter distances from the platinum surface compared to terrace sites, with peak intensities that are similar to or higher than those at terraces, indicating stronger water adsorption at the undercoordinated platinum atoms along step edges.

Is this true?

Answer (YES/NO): NO